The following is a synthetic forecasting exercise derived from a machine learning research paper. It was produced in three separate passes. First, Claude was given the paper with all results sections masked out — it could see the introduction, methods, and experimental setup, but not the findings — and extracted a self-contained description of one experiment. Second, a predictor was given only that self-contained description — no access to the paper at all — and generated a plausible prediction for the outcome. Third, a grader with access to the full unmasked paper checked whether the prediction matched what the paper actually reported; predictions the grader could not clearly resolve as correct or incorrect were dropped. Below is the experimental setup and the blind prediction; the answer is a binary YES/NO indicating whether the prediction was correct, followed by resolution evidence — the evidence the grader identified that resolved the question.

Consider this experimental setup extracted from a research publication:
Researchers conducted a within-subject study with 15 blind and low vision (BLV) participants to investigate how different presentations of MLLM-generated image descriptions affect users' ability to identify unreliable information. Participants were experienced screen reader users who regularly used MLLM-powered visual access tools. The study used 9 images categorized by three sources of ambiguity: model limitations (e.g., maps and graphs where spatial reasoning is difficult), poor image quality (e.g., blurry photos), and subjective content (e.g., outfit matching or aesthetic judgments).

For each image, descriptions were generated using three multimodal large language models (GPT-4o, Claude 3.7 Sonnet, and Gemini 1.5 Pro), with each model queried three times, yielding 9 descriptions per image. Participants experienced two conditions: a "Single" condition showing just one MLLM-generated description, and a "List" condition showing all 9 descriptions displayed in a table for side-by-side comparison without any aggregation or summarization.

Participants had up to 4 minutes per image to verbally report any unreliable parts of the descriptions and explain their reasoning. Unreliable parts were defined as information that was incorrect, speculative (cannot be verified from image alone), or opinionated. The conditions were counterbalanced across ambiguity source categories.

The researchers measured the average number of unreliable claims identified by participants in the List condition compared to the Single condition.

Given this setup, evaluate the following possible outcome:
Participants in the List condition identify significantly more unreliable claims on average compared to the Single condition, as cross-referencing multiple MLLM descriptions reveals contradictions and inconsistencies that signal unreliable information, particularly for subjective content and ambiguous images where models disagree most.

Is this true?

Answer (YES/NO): NO